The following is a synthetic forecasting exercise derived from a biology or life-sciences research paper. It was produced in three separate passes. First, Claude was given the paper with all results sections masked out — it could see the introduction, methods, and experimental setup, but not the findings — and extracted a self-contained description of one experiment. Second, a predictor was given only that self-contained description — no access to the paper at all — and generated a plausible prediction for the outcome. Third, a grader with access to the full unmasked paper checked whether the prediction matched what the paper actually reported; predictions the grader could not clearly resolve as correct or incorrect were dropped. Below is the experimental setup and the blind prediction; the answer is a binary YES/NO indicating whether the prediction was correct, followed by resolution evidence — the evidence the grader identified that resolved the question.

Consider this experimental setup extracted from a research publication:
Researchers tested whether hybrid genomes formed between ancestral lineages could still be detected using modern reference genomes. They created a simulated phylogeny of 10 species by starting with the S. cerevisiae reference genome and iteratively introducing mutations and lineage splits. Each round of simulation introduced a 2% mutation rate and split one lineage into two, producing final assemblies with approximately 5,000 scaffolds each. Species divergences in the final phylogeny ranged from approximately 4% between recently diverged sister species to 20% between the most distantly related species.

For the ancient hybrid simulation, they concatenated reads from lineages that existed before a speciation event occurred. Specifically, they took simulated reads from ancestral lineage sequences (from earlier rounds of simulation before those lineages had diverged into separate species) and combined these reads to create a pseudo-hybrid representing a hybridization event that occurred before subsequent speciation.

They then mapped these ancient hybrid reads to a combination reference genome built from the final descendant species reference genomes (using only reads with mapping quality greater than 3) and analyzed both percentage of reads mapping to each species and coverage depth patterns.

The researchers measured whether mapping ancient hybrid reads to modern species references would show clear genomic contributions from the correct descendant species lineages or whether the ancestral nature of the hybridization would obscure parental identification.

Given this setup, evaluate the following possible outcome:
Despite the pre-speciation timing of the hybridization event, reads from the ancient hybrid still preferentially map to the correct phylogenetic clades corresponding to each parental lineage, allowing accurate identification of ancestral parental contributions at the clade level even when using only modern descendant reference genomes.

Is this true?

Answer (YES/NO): YES